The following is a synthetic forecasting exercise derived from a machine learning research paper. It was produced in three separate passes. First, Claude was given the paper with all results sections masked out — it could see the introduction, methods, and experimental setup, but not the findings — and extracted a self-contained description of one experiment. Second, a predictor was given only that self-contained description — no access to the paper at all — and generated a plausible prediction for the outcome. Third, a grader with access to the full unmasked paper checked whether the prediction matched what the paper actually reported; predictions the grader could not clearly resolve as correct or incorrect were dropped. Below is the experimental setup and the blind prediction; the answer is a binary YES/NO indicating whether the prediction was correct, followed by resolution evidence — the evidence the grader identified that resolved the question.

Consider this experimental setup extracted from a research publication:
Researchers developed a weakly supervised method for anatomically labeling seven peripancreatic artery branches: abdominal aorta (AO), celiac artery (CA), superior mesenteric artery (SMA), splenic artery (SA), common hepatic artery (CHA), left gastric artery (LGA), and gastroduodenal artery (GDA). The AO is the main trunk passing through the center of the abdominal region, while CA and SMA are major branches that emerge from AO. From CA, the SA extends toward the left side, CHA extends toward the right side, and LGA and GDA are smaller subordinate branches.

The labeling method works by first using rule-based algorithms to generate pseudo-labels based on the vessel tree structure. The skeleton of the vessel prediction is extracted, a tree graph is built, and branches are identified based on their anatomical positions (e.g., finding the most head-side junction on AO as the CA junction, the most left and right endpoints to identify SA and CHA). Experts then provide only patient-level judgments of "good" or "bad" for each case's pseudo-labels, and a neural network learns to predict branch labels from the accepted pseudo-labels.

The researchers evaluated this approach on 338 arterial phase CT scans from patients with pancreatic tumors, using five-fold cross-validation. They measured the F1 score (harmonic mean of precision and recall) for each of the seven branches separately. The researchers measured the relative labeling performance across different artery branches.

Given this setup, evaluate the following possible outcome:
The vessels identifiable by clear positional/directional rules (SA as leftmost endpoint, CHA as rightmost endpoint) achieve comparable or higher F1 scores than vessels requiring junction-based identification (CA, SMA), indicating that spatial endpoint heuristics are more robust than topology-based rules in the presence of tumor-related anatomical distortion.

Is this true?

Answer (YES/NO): NO